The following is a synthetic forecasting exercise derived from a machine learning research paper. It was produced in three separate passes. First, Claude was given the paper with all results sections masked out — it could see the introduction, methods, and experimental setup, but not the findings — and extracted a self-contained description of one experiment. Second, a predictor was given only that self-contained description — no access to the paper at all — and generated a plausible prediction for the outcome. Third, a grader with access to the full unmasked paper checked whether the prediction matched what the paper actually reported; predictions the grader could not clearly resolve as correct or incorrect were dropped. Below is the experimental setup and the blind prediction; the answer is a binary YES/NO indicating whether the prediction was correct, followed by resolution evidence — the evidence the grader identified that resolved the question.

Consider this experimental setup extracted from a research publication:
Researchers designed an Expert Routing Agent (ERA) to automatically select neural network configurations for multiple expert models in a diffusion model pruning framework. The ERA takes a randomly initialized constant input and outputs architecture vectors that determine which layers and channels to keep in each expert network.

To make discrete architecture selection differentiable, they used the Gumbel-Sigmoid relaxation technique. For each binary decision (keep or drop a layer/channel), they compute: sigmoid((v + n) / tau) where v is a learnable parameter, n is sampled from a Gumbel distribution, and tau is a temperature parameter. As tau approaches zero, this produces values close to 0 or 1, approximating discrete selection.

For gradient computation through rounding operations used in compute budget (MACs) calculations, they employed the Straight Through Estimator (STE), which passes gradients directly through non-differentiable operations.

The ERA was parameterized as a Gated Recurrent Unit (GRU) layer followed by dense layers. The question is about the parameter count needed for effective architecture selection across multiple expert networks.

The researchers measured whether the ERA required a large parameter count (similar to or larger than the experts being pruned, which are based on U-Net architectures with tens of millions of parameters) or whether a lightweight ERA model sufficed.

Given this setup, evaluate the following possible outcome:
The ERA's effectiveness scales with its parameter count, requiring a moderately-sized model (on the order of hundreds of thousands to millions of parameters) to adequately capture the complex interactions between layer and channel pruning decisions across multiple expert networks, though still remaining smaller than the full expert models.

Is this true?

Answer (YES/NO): YES